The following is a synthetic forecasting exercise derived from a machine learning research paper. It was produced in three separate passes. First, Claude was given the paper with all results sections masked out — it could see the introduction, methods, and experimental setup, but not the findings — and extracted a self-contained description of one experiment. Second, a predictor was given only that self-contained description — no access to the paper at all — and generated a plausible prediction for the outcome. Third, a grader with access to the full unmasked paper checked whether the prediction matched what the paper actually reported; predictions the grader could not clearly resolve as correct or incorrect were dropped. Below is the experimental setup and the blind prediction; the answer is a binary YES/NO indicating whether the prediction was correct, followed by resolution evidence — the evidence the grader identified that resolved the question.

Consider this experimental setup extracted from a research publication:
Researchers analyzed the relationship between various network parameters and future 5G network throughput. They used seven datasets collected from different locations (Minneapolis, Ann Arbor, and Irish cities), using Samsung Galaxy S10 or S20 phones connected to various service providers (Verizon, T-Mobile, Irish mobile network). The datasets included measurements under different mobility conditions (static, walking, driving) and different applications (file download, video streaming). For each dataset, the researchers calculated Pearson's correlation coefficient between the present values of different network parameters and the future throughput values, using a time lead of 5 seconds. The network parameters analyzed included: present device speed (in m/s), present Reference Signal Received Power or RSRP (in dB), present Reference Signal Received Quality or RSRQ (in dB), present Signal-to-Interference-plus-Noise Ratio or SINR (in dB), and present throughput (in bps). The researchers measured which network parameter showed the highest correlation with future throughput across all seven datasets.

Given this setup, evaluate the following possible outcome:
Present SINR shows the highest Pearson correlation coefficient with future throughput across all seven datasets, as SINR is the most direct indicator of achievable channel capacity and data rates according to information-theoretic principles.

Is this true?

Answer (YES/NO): NO